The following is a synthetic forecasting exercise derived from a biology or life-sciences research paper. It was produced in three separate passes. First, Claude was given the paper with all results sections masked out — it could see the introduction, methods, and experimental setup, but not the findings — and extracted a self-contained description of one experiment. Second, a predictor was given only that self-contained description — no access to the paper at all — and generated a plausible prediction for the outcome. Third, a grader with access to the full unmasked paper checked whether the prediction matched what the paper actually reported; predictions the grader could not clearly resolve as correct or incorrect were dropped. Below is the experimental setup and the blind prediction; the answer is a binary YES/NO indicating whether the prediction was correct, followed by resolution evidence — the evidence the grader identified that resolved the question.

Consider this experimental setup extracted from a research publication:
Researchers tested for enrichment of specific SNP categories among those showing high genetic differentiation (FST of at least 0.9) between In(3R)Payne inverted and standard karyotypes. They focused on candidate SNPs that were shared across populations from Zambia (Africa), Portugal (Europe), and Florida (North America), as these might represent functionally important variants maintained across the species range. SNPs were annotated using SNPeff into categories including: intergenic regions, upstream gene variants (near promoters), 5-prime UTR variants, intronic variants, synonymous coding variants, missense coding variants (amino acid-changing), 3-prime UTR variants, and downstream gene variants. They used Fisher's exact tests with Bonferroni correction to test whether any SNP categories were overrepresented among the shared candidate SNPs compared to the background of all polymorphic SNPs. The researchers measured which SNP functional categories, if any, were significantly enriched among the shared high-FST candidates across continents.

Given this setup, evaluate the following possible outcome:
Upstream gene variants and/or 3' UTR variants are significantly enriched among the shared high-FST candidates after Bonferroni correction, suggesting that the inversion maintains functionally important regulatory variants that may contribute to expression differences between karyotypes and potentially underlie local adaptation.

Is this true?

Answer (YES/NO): YES